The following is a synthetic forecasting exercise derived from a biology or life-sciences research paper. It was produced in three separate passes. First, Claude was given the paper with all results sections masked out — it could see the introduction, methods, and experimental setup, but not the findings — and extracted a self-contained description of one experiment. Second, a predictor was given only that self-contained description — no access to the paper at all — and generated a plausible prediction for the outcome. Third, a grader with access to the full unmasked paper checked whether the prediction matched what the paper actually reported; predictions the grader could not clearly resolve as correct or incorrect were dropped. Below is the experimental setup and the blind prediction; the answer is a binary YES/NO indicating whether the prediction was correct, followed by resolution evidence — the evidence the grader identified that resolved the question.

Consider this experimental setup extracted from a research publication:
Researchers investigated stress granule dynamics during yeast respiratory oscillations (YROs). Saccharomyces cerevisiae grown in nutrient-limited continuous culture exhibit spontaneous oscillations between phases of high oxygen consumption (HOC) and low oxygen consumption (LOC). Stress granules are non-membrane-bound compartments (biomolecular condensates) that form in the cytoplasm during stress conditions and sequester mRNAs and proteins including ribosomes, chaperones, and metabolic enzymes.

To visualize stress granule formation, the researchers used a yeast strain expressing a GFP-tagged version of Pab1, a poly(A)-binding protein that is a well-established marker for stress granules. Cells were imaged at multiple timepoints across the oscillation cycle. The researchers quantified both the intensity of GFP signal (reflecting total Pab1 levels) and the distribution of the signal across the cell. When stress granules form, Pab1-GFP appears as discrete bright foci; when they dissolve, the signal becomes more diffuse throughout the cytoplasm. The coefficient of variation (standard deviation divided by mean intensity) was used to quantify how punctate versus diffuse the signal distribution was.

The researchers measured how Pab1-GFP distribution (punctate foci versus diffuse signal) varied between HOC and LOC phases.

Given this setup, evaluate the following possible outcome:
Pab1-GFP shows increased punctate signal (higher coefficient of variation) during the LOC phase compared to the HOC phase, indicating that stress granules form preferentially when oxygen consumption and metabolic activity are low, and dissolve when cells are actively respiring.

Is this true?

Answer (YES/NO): YES